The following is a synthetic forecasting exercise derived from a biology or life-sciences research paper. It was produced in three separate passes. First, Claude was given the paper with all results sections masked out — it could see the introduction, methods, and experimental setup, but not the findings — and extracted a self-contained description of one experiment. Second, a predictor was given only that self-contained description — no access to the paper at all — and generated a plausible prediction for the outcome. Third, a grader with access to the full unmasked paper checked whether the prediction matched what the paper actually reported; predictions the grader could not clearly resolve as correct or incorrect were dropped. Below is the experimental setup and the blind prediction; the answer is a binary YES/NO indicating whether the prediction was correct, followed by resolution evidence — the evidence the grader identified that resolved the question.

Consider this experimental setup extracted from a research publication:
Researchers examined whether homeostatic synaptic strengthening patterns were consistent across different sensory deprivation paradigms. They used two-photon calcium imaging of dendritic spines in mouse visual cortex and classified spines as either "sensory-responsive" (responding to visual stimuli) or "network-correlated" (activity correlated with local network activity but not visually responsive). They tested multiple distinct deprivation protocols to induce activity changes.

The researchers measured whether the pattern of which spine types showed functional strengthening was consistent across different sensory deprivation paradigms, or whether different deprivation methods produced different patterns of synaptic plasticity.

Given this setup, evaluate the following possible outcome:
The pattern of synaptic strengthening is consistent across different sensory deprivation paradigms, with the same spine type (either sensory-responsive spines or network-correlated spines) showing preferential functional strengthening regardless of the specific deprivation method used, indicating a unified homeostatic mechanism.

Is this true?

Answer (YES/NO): YES